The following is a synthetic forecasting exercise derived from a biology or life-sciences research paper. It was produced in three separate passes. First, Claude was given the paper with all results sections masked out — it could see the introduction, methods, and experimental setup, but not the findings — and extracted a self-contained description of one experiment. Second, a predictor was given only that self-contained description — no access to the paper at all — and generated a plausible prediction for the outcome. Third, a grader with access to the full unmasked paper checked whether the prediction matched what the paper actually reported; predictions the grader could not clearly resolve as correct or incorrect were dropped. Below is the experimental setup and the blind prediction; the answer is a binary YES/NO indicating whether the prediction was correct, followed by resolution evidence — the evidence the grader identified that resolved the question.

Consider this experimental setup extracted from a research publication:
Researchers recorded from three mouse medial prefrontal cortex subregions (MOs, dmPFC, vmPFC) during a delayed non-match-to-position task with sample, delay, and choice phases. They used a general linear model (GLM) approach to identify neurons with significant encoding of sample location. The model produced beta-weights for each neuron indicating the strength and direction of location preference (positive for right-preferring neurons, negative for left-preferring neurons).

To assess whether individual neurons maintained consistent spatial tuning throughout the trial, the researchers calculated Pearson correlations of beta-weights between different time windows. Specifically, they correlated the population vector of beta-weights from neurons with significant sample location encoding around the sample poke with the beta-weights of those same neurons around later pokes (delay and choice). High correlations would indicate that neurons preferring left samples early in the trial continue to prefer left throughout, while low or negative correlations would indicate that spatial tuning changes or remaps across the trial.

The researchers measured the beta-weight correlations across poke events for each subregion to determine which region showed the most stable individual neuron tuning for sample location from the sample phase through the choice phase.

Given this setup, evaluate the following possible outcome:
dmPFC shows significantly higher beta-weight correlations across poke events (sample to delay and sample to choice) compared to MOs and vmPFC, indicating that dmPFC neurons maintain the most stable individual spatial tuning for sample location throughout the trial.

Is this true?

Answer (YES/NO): NO